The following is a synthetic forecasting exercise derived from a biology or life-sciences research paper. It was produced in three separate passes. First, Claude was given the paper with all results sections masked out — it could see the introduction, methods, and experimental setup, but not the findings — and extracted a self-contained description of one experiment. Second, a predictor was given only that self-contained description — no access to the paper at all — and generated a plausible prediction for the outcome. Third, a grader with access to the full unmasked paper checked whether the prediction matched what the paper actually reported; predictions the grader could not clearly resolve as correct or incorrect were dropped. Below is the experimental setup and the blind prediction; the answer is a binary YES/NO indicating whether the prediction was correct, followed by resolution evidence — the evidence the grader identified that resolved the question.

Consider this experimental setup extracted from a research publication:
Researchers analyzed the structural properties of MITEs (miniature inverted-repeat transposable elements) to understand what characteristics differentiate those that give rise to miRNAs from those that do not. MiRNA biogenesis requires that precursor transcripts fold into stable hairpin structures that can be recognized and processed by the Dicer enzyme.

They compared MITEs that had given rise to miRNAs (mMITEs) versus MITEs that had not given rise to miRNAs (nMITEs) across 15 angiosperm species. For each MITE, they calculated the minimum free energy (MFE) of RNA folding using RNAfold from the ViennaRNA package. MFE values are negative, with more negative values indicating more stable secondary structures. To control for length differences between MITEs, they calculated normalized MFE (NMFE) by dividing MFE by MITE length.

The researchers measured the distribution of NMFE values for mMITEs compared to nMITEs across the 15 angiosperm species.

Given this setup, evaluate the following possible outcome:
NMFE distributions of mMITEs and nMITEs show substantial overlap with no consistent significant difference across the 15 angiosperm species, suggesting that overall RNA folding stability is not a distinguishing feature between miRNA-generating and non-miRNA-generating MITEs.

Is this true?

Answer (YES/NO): NO